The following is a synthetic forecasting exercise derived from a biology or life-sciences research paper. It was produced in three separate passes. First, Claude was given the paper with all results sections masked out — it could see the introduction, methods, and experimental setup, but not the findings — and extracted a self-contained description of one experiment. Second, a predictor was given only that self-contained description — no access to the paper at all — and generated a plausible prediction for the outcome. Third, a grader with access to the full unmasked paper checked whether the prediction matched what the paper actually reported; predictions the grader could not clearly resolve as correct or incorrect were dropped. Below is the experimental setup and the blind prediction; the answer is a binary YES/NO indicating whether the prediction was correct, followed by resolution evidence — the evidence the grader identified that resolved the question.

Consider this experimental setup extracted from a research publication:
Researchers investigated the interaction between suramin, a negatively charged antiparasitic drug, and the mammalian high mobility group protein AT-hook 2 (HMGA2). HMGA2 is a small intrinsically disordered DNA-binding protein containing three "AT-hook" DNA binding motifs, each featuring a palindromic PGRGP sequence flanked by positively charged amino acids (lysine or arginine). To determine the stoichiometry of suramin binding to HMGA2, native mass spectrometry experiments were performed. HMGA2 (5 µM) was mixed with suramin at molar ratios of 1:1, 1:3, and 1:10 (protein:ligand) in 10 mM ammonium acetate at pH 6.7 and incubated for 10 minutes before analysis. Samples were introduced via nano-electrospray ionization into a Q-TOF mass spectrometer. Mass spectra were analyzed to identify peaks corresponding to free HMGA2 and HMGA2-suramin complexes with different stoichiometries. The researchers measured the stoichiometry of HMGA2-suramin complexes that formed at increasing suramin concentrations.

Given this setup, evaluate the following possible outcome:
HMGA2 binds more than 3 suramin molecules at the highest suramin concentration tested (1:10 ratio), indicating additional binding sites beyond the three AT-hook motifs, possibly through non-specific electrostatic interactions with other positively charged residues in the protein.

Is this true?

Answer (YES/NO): YES